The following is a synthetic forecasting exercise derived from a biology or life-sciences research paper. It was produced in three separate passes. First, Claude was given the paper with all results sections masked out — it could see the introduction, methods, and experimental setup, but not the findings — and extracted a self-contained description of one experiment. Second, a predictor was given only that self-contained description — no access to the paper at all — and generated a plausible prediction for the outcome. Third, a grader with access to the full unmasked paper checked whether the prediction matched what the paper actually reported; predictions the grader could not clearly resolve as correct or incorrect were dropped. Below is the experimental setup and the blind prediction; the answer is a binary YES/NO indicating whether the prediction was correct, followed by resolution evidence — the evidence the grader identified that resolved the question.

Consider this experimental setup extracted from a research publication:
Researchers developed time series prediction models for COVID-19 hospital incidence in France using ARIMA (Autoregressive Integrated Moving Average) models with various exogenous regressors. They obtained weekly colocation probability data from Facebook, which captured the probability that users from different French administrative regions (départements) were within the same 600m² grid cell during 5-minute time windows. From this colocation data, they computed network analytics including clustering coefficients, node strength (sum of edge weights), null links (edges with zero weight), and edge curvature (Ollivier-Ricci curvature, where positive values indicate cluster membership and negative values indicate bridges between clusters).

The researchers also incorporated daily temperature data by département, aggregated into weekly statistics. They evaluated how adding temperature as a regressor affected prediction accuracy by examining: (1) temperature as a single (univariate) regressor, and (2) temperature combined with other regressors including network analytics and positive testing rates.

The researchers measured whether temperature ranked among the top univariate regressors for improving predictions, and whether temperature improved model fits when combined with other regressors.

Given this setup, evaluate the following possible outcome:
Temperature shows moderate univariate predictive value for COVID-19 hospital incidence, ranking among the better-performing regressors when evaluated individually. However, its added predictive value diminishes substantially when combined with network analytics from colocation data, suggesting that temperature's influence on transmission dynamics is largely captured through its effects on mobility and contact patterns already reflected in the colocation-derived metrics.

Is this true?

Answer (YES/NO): NO